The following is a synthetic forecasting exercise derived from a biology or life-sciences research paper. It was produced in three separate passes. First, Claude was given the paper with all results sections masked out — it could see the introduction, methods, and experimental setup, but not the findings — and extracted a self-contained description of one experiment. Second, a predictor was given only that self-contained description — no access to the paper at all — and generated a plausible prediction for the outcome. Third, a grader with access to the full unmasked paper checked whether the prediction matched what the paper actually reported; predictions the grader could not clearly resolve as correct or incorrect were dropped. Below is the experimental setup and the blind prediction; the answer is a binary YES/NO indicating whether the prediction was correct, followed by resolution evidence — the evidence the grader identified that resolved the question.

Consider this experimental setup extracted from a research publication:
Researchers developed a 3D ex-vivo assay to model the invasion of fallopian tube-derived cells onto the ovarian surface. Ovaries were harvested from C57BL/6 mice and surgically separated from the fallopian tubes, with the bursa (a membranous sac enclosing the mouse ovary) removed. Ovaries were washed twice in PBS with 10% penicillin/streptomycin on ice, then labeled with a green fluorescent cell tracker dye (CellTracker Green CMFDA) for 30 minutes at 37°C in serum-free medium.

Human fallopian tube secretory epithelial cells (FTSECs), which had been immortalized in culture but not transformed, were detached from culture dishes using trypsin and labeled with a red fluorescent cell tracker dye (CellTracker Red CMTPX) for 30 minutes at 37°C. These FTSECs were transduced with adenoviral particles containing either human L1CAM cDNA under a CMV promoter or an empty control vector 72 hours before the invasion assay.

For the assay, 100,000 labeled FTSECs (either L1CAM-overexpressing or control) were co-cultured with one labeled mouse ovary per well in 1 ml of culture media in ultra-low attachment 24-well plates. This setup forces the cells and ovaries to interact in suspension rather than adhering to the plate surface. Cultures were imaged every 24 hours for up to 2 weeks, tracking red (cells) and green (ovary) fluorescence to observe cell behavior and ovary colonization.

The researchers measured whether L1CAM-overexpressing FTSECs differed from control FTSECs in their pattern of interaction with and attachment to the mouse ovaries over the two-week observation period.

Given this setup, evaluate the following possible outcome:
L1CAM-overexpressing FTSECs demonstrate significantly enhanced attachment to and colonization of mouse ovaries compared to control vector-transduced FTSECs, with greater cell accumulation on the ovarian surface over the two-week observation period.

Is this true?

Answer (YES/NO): YES